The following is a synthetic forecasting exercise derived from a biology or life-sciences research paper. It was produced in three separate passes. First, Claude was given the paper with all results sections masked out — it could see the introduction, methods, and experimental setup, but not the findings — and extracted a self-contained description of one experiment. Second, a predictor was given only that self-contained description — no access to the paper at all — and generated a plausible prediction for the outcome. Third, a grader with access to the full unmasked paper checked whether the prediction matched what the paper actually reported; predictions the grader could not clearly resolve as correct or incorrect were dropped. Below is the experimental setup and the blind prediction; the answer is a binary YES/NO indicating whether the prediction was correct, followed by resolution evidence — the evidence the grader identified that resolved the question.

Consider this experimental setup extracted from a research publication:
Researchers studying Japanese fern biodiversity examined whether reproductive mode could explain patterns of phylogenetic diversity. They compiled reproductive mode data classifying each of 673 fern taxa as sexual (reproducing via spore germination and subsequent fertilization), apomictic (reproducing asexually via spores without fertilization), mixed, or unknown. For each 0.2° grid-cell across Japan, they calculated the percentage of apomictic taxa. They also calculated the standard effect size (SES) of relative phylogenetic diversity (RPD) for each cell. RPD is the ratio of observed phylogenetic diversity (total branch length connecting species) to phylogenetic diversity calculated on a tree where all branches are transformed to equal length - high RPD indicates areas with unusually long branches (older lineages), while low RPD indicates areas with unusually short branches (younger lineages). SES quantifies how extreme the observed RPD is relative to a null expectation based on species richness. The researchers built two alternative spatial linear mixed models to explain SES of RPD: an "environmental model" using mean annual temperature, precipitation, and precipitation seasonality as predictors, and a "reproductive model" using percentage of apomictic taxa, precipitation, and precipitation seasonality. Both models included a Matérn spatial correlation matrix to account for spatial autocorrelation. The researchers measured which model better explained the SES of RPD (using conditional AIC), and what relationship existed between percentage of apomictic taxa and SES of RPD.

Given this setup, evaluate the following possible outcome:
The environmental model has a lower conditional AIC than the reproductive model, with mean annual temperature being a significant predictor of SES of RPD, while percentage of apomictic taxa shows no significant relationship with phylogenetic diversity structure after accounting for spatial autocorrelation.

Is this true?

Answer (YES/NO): NO